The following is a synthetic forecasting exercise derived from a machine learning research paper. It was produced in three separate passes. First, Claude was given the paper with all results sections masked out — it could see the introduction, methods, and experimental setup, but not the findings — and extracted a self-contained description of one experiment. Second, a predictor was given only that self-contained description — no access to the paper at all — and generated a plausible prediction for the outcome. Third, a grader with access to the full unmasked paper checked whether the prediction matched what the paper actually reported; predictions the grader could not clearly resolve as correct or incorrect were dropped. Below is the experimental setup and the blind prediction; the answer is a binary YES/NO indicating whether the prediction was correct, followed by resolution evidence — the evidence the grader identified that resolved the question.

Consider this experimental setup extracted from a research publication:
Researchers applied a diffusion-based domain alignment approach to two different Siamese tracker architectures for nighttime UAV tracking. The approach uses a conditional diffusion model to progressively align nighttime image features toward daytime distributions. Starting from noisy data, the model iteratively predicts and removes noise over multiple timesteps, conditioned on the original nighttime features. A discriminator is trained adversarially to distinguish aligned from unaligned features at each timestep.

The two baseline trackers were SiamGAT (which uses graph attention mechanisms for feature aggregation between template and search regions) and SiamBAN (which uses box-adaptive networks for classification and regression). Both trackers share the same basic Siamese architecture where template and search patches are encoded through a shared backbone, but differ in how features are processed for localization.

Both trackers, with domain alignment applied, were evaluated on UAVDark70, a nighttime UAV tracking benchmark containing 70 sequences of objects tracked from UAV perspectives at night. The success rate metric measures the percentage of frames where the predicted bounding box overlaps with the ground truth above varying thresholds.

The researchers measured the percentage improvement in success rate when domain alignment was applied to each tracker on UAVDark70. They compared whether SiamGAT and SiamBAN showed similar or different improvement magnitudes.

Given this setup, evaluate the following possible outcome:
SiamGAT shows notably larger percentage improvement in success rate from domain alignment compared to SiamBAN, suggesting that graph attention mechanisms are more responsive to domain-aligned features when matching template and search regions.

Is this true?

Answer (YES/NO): NO